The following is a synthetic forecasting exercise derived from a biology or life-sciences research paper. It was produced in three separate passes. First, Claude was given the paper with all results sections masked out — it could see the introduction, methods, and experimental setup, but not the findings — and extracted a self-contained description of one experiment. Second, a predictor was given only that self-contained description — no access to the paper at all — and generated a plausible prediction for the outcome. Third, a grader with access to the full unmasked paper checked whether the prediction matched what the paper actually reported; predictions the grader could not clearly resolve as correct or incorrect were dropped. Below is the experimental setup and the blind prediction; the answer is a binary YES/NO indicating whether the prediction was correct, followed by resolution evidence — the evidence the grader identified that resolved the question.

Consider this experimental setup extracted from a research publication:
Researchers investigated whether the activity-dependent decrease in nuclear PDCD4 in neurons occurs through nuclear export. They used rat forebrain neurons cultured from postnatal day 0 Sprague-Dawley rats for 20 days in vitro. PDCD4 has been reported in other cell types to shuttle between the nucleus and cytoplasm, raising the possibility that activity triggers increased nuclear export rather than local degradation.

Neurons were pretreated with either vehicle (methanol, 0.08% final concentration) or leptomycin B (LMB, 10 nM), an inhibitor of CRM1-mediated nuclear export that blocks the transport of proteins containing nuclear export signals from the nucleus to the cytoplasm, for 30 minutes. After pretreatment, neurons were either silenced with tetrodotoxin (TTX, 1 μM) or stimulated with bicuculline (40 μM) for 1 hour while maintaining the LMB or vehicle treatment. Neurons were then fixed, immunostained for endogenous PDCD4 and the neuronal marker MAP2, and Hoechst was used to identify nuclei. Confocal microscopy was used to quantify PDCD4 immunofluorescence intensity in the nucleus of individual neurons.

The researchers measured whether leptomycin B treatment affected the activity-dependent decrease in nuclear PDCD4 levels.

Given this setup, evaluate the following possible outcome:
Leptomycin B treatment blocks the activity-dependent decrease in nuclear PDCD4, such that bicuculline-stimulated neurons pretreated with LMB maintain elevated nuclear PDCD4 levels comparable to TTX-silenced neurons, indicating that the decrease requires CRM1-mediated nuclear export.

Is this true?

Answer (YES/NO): NO